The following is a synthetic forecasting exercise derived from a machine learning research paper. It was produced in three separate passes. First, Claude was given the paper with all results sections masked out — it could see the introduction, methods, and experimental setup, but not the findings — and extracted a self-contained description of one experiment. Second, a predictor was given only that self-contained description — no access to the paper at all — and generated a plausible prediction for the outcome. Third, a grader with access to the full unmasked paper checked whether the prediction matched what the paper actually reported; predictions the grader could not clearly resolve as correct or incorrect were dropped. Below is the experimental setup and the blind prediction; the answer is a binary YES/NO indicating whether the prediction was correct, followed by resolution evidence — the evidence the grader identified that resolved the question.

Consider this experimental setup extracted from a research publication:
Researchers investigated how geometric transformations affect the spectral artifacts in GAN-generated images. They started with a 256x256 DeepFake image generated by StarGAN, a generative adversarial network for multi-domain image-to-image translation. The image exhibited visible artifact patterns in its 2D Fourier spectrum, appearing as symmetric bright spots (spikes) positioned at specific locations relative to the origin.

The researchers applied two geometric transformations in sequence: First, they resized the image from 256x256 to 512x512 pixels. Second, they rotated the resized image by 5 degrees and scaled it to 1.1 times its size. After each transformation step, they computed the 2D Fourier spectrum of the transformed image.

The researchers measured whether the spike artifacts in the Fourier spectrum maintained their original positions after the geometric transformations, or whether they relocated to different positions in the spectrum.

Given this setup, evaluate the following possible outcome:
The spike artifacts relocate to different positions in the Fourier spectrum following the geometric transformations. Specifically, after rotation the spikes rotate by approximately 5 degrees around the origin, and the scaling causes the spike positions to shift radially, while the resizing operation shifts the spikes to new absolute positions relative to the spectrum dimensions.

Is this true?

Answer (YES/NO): YES